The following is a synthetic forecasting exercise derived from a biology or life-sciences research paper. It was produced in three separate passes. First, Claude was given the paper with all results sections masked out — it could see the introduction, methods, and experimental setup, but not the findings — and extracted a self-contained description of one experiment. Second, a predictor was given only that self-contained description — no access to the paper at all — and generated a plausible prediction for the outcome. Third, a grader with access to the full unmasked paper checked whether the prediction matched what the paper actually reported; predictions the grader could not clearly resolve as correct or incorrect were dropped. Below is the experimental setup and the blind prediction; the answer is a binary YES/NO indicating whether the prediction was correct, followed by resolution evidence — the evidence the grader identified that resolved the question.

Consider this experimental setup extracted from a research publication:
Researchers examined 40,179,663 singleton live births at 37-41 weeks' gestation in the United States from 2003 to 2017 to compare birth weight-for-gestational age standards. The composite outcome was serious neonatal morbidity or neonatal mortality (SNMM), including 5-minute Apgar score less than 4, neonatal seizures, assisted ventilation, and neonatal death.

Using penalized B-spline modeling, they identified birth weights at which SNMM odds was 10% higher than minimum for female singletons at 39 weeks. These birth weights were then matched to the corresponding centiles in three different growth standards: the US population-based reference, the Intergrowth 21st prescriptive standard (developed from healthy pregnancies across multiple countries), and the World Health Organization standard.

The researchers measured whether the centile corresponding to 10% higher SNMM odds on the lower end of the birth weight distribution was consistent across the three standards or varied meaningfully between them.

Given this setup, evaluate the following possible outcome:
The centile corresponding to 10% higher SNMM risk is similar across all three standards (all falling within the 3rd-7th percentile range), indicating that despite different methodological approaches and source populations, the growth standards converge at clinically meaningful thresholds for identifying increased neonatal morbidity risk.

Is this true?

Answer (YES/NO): NO